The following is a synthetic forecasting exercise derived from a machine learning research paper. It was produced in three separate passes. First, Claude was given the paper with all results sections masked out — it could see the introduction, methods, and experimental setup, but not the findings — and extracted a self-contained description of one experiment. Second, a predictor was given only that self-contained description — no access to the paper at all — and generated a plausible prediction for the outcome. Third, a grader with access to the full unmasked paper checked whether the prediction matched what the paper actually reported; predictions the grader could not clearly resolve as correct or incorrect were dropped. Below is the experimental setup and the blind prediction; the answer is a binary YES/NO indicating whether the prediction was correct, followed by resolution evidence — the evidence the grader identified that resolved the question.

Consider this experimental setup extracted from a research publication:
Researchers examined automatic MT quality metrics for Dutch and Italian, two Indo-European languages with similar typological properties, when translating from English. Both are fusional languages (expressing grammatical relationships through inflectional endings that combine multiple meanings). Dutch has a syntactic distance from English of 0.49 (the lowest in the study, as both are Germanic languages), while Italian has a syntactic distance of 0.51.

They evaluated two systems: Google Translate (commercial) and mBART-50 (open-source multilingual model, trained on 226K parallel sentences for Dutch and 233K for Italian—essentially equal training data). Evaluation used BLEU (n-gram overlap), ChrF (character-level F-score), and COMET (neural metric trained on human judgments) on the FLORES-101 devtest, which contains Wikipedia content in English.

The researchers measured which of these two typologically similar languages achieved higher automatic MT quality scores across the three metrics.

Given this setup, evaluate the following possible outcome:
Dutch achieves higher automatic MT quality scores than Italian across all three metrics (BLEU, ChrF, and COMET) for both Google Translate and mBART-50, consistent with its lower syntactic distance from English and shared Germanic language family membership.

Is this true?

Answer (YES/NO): NO